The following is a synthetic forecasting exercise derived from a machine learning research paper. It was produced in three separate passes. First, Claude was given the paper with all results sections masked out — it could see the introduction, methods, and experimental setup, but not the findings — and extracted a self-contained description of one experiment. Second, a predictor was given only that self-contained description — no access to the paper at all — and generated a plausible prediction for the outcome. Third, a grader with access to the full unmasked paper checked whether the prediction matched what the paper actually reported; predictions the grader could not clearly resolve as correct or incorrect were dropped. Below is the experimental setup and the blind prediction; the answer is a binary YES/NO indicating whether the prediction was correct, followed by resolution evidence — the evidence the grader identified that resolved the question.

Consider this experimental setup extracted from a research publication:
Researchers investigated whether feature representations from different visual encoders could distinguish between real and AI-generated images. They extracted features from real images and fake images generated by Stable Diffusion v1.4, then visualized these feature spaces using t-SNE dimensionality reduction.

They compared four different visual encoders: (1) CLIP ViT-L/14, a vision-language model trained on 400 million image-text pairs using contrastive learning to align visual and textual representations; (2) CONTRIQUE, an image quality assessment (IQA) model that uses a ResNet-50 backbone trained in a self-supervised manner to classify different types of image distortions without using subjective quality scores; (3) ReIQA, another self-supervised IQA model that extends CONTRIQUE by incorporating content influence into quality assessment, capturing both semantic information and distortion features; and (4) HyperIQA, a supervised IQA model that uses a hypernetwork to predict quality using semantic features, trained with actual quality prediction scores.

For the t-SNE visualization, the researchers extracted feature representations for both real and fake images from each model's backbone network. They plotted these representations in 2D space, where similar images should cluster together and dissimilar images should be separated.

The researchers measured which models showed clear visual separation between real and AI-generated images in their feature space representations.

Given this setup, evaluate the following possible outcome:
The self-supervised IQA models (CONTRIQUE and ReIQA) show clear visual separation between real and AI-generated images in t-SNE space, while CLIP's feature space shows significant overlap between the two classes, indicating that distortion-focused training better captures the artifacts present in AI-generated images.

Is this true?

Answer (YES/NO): YES